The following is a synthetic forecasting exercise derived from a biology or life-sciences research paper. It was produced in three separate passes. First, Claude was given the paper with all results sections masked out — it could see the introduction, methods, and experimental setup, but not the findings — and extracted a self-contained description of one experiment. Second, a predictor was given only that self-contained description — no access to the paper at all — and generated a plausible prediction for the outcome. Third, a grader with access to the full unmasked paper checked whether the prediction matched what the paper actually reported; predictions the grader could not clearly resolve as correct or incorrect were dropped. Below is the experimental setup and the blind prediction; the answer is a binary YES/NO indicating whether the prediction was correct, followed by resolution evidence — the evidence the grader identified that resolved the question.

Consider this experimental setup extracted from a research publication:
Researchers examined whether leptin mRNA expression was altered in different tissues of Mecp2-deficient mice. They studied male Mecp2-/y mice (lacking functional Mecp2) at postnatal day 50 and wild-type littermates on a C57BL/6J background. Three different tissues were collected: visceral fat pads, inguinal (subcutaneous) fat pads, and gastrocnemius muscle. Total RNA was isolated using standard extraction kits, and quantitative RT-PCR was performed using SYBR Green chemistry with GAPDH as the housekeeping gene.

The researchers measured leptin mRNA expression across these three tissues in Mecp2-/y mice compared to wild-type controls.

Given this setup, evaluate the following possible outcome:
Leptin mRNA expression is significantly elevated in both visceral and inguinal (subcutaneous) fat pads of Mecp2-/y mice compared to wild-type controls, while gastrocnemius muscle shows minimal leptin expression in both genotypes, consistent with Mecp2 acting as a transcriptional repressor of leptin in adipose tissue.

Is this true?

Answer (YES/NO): NO